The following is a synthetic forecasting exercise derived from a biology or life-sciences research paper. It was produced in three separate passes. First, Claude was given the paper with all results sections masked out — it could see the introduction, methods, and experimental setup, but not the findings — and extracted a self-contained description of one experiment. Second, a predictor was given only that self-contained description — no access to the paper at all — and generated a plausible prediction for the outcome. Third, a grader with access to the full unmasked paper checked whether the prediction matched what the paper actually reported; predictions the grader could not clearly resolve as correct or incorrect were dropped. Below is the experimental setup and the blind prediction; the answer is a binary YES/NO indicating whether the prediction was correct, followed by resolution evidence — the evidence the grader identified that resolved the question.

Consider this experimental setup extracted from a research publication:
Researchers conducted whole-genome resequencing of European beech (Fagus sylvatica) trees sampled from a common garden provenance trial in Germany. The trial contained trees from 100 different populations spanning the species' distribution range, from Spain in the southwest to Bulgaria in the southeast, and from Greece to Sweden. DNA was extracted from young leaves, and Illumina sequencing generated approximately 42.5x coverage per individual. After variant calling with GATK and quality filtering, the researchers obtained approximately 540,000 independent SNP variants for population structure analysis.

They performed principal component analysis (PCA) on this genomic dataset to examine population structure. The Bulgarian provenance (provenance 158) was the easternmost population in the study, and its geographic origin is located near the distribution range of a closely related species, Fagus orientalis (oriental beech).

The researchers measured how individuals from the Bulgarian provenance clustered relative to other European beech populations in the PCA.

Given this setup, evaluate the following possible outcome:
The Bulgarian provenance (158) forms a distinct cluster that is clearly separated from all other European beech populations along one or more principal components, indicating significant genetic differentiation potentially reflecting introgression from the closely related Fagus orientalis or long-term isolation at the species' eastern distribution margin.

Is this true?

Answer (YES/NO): NO